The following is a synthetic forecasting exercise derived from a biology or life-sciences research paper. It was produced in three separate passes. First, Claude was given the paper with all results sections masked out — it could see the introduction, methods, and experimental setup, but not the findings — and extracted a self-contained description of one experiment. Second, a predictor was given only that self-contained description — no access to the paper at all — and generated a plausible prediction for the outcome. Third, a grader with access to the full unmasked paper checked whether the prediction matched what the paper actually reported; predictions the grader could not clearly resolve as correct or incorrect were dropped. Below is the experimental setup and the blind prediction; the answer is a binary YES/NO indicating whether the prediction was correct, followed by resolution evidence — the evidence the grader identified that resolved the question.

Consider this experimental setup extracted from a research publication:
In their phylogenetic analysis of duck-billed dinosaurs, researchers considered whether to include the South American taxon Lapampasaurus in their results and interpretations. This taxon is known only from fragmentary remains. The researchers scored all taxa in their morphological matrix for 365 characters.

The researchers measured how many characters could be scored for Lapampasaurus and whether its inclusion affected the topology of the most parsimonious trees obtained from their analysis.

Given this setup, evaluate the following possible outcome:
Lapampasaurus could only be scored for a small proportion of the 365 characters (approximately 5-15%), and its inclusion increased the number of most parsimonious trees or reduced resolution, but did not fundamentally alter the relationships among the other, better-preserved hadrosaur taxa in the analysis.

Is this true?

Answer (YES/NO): NO